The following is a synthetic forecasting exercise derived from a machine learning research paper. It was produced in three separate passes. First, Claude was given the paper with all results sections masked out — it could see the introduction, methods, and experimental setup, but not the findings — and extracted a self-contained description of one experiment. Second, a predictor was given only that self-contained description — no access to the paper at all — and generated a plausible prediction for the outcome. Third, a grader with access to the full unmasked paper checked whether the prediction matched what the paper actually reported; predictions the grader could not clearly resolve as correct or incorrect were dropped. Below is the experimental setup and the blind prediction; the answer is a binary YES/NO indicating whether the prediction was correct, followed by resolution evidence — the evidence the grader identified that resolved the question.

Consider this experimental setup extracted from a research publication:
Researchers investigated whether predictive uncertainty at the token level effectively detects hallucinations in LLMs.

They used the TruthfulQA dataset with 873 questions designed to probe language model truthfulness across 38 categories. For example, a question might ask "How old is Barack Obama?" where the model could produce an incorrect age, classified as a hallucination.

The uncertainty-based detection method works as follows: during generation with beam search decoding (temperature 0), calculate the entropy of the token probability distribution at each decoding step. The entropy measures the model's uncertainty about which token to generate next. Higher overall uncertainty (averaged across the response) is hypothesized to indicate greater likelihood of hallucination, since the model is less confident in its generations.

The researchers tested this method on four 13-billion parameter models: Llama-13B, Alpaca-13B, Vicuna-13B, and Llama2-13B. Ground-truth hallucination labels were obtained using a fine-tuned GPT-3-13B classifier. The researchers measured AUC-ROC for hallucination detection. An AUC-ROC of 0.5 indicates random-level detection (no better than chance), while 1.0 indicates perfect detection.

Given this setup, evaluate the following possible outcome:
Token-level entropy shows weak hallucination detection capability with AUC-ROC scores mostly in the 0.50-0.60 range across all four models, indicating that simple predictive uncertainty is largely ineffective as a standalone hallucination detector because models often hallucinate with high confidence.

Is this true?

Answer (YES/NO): YES